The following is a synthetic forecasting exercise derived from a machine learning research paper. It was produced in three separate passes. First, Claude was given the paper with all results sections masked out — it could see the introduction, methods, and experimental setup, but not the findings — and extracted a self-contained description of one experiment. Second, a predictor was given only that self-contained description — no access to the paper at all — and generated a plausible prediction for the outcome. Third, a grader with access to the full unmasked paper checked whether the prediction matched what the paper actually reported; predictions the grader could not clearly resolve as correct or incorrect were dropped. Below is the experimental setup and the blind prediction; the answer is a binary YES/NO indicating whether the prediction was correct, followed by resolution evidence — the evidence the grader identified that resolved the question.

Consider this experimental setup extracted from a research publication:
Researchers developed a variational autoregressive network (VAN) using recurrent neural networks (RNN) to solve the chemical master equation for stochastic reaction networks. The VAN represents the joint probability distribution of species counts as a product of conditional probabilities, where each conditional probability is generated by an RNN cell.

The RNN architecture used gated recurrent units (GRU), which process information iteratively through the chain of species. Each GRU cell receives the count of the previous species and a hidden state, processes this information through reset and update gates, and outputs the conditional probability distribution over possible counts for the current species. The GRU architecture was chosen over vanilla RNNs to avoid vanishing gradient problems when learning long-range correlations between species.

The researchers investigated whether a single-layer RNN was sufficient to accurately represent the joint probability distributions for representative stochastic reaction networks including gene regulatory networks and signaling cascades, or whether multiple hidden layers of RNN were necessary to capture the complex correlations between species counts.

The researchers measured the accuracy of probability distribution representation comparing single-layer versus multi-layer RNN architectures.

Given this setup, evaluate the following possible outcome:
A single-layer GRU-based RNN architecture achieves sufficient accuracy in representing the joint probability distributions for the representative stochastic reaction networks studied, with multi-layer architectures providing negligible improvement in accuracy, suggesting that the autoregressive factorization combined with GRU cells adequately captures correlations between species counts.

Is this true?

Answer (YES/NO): YES